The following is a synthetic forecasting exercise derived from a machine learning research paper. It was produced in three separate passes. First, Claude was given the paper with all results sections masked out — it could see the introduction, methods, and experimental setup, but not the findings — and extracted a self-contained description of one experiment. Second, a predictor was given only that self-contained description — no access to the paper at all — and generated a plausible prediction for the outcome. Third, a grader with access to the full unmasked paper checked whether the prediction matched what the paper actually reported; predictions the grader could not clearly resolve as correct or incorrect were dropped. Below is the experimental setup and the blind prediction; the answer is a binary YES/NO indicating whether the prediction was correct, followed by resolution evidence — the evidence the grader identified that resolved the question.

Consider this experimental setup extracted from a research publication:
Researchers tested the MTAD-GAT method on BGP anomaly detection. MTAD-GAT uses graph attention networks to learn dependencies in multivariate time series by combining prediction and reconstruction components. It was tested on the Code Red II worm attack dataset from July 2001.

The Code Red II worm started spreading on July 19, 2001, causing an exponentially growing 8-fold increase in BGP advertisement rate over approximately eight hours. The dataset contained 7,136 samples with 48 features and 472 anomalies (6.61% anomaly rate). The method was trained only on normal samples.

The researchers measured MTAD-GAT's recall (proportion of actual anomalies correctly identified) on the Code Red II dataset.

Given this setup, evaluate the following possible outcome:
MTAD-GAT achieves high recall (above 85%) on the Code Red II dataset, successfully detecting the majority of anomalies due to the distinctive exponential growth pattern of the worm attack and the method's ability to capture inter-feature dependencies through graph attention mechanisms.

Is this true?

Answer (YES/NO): NO